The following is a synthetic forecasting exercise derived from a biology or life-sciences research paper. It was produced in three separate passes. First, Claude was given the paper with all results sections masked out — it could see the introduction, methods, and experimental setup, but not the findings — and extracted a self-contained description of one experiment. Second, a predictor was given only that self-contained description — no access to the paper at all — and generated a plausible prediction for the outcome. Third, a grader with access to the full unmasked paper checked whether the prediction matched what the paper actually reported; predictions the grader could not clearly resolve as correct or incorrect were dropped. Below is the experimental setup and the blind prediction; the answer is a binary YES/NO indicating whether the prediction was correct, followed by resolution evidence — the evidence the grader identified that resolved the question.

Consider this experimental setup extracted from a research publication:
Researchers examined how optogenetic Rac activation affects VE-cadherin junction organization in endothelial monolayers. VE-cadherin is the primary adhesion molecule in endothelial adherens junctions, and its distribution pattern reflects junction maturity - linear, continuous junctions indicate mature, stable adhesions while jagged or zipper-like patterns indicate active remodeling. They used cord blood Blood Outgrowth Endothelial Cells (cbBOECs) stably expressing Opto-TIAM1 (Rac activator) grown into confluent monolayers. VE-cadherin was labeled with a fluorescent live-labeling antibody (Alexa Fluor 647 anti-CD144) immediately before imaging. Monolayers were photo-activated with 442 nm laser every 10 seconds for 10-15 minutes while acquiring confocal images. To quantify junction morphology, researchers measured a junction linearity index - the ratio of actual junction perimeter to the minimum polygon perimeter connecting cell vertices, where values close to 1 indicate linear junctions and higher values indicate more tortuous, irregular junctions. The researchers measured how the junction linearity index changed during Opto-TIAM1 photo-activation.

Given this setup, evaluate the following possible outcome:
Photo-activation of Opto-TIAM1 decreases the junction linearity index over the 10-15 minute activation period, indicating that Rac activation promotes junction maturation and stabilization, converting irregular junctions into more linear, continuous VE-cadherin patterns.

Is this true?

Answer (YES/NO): NO